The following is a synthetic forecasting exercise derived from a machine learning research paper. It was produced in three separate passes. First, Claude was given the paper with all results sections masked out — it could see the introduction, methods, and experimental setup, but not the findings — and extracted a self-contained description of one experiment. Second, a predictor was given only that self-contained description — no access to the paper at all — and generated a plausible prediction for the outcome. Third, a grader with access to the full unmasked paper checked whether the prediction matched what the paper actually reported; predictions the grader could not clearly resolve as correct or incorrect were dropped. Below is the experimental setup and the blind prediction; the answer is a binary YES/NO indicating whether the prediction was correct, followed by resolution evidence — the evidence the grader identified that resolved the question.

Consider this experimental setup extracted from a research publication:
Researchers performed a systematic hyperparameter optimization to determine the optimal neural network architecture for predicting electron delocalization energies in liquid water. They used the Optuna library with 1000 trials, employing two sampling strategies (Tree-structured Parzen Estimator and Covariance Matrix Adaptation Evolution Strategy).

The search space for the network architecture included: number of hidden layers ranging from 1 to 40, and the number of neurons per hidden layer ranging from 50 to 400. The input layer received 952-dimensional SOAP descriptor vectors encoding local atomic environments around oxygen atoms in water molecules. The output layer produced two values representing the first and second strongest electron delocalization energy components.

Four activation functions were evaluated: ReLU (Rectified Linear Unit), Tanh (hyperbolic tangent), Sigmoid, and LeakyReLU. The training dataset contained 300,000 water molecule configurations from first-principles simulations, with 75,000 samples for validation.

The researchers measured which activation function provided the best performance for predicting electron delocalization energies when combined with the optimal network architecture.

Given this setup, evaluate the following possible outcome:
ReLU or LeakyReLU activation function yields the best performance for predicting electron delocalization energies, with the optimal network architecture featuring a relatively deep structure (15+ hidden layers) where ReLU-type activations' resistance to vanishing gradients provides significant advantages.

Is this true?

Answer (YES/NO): NO